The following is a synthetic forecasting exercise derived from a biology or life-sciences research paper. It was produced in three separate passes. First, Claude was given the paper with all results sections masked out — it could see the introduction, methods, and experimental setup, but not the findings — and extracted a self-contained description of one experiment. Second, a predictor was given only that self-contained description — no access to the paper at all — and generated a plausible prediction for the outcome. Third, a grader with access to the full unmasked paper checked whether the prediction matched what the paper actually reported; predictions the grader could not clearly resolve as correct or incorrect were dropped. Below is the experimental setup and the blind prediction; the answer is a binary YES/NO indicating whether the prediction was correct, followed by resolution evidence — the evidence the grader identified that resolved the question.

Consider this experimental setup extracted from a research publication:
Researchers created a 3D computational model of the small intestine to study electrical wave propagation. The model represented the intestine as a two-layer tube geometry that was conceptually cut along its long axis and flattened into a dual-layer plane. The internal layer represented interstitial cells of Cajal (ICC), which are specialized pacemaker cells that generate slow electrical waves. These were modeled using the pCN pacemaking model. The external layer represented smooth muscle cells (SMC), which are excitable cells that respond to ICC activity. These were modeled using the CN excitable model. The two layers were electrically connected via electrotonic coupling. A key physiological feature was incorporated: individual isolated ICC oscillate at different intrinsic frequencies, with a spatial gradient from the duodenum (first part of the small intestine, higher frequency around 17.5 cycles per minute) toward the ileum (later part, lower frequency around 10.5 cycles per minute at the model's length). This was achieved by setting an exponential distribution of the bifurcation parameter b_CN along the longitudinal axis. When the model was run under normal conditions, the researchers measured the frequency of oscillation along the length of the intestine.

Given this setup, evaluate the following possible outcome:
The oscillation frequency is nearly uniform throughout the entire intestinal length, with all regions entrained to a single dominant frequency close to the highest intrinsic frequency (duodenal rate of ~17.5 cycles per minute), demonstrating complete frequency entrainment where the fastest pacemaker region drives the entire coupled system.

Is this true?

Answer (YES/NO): NO